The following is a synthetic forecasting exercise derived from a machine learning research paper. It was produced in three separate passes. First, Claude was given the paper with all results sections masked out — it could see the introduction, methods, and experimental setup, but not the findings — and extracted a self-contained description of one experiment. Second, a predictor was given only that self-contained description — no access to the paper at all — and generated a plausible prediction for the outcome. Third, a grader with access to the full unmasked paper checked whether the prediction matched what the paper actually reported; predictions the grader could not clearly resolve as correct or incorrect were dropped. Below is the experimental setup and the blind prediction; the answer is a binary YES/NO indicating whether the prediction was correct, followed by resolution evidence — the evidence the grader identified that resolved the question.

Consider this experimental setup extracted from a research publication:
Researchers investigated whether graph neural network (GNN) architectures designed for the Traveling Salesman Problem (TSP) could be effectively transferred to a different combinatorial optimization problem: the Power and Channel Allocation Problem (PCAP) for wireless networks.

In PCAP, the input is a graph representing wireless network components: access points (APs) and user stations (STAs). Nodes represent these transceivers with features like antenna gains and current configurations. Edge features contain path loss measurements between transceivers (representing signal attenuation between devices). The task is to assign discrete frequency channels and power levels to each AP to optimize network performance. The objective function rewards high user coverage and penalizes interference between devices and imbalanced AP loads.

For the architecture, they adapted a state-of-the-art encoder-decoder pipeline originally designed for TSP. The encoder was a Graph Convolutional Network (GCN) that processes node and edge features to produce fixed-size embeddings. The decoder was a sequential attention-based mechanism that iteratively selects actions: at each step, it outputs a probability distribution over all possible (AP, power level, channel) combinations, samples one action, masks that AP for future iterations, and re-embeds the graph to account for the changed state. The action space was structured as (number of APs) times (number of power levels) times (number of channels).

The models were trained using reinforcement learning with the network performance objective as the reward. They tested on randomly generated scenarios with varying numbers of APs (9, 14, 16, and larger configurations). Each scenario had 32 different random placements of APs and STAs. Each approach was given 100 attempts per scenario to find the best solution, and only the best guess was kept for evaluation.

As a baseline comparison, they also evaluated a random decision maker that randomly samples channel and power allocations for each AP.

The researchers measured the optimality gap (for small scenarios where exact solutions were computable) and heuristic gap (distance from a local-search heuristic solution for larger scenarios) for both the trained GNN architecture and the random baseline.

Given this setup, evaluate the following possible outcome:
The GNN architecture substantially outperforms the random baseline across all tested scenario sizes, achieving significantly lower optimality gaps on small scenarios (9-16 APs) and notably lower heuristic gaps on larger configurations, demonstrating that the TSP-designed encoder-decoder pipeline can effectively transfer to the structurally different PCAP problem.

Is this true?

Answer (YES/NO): NO